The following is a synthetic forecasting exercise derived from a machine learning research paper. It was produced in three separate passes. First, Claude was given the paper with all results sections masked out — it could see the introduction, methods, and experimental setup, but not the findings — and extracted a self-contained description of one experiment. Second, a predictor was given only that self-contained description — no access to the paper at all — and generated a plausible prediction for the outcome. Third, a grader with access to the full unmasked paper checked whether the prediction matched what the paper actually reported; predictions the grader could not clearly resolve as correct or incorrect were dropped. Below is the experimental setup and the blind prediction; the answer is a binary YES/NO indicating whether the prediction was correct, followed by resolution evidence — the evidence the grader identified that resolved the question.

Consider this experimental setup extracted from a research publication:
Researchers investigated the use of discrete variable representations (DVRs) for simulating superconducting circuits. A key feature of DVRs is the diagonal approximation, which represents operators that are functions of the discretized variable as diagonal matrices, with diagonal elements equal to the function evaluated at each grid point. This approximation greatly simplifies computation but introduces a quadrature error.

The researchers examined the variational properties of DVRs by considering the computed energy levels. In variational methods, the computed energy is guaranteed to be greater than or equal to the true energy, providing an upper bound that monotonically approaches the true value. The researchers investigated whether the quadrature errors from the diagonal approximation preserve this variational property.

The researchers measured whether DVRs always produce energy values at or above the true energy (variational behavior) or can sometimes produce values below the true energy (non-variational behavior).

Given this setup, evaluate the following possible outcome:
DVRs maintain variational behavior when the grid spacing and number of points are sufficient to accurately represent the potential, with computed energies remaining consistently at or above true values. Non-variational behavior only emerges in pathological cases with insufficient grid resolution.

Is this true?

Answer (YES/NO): NO